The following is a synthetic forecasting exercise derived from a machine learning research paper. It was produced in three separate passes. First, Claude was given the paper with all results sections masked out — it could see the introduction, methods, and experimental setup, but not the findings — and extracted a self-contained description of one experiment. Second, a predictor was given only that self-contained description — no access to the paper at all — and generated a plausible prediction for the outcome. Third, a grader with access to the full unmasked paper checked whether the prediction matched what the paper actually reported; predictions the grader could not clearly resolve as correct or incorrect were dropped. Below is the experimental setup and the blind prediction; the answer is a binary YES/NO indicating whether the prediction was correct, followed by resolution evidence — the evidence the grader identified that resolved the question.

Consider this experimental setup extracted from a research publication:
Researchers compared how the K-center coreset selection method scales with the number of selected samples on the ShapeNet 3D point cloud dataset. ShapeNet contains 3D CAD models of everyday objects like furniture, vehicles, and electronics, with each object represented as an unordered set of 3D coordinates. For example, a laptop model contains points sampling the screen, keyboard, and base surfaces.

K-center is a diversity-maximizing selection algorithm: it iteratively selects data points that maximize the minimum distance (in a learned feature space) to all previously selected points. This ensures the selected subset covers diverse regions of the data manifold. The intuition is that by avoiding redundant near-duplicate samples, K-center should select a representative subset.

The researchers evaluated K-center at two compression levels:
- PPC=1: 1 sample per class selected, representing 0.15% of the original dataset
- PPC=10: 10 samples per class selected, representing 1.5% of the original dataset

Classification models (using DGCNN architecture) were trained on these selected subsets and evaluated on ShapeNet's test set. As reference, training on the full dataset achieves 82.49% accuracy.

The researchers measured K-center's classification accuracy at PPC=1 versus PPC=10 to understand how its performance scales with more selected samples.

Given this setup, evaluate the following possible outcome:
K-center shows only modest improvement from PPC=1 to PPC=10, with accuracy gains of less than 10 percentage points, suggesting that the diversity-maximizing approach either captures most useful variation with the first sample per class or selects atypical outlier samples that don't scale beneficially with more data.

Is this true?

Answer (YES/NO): NO